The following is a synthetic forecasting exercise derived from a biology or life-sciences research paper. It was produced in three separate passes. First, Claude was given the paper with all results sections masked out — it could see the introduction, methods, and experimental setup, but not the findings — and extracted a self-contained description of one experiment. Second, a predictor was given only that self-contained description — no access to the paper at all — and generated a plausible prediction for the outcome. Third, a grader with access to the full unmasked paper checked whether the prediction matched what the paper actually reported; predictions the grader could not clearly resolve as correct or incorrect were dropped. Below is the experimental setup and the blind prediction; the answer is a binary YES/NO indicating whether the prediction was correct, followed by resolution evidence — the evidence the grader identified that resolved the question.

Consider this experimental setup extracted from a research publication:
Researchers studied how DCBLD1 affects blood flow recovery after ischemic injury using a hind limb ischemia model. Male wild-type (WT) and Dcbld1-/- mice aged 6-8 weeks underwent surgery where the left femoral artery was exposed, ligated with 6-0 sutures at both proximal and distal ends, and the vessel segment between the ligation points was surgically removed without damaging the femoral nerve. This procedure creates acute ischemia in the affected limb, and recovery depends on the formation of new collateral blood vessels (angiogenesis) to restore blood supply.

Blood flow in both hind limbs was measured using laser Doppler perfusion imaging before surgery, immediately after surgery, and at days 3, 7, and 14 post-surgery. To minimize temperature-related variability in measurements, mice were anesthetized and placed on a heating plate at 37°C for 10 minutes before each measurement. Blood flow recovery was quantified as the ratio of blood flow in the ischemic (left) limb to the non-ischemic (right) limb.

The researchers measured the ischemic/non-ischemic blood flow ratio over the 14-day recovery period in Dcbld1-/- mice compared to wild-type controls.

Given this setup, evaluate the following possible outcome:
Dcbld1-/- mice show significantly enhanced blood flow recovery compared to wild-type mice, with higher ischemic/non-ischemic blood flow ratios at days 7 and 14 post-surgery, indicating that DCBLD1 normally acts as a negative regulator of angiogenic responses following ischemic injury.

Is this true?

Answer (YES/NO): NO